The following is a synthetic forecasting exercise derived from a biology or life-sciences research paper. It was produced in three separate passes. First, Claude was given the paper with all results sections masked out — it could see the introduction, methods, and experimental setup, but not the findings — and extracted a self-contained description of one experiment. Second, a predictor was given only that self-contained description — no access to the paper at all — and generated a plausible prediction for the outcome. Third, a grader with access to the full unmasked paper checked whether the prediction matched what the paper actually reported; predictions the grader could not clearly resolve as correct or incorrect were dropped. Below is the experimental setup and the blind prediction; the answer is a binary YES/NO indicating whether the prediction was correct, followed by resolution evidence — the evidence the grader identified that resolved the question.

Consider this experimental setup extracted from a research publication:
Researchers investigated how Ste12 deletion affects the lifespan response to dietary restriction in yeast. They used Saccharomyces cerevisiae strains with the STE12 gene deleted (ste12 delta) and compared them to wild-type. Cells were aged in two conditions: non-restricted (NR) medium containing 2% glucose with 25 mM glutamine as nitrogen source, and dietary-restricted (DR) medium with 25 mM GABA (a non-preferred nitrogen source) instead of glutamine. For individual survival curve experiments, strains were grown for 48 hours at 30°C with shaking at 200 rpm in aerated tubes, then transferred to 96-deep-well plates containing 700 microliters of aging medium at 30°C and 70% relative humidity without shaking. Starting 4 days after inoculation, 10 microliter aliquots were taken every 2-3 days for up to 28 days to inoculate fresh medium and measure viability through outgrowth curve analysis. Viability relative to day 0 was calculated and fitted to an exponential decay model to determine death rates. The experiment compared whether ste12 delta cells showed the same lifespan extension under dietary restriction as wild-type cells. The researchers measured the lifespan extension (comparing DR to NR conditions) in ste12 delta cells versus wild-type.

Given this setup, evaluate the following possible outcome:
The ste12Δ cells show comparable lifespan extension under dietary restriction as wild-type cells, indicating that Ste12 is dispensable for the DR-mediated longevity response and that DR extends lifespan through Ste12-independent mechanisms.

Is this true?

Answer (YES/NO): NO